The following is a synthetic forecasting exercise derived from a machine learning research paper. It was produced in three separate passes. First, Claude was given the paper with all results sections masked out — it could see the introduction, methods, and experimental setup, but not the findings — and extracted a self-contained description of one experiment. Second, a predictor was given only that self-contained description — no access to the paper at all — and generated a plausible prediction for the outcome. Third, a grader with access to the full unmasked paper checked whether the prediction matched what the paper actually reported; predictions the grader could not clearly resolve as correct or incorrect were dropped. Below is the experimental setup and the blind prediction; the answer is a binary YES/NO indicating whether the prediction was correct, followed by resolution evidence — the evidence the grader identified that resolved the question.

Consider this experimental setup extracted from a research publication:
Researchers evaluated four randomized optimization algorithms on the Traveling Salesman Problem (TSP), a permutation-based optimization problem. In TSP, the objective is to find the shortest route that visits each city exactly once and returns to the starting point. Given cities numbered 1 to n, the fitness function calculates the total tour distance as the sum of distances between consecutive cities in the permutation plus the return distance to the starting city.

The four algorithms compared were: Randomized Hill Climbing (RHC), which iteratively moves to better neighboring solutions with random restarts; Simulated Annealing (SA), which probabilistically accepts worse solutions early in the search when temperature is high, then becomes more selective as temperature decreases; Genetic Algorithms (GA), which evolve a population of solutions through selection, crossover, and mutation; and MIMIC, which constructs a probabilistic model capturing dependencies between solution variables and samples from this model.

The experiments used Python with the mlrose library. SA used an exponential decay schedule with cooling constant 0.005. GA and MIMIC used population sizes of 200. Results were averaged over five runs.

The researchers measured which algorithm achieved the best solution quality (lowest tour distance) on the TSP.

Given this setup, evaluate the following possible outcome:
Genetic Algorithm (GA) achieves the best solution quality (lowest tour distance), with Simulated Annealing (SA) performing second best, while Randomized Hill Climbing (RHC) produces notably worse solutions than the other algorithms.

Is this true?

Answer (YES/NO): NO